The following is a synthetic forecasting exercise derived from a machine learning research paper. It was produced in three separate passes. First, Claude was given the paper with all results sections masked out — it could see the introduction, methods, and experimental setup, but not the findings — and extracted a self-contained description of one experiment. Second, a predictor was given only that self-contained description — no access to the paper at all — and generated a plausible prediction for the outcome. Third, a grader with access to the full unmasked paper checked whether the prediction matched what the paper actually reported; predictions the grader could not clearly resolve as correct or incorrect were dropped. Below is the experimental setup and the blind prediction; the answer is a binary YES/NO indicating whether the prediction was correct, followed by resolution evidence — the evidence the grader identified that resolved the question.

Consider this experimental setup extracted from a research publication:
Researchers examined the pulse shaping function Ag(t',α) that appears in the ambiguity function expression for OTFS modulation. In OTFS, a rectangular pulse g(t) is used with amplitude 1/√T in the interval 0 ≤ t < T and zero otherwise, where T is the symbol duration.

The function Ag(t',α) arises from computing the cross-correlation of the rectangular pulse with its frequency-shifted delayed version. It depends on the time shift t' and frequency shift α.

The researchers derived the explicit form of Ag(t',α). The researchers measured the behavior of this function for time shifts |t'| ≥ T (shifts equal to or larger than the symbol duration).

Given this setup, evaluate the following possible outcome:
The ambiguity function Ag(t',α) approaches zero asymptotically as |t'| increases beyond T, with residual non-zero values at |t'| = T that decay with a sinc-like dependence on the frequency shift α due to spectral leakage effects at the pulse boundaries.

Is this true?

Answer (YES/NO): NO